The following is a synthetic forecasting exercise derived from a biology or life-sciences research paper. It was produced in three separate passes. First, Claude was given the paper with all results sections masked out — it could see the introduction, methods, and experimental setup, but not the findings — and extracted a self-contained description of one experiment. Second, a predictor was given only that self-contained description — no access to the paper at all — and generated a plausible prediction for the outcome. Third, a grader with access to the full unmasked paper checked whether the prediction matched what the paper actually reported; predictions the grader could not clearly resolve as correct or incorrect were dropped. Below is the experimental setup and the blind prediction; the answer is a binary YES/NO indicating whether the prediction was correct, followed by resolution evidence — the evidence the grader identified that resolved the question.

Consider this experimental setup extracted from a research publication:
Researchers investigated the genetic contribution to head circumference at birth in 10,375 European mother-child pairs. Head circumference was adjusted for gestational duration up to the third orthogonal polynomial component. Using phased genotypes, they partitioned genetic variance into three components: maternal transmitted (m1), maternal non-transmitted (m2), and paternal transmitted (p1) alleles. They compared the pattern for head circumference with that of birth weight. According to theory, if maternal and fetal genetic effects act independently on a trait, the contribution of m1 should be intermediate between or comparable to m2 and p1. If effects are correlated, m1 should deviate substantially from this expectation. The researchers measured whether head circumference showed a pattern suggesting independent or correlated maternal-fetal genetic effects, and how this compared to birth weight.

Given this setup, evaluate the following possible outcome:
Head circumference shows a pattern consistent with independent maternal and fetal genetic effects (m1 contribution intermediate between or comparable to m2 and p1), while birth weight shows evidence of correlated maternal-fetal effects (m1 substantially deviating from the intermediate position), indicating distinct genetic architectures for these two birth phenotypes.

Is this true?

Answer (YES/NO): NO